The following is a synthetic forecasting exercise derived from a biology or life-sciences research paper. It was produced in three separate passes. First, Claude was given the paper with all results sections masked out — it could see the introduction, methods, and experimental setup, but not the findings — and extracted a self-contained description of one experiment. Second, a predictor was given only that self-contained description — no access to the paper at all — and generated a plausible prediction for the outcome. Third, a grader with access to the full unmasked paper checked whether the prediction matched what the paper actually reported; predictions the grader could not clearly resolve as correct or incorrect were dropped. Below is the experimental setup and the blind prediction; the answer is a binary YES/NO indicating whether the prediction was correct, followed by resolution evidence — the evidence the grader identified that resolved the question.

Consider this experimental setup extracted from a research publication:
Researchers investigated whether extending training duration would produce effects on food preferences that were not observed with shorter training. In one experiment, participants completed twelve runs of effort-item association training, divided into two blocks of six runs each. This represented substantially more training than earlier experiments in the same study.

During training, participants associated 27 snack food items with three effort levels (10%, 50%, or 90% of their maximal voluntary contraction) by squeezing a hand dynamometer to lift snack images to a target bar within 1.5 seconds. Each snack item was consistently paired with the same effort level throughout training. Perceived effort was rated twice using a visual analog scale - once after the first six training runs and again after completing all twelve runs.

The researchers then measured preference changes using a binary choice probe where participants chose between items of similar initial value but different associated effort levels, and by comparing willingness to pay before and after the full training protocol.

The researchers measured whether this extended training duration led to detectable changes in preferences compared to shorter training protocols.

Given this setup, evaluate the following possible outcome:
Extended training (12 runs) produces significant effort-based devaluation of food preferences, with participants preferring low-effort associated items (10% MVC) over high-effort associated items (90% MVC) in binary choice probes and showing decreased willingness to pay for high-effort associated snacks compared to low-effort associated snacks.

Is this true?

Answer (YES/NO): NO